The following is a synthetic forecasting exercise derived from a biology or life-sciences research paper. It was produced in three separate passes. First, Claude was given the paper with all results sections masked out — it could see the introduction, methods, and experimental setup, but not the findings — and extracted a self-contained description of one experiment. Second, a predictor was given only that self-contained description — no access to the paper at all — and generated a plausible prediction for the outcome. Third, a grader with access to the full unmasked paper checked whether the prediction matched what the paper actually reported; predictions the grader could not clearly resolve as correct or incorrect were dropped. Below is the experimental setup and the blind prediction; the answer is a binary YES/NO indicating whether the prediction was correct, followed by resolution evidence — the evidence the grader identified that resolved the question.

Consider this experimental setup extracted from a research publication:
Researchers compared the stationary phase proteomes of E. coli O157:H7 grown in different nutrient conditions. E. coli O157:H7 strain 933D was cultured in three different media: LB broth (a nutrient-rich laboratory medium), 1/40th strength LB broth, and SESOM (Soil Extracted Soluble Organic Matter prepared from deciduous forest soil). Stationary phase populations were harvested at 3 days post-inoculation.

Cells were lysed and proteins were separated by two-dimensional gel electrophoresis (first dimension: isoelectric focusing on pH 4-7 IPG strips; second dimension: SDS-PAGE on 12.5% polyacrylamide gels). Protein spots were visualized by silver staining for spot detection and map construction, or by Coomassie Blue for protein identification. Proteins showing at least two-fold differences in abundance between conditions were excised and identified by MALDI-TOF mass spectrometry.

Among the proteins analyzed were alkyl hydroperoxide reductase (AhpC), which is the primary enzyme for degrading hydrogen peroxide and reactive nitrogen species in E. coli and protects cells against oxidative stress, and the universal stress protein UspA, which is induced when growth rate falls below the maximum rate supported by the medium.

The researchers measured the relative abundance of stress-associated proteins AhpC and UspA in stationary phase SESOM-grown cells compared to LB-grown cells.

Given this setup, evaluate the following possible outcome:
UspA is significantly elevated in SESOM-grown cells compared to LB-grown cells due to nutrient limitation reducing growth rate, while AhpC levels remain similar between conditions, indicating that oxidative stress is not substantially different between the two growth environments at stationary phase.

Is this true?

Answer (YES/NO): NO